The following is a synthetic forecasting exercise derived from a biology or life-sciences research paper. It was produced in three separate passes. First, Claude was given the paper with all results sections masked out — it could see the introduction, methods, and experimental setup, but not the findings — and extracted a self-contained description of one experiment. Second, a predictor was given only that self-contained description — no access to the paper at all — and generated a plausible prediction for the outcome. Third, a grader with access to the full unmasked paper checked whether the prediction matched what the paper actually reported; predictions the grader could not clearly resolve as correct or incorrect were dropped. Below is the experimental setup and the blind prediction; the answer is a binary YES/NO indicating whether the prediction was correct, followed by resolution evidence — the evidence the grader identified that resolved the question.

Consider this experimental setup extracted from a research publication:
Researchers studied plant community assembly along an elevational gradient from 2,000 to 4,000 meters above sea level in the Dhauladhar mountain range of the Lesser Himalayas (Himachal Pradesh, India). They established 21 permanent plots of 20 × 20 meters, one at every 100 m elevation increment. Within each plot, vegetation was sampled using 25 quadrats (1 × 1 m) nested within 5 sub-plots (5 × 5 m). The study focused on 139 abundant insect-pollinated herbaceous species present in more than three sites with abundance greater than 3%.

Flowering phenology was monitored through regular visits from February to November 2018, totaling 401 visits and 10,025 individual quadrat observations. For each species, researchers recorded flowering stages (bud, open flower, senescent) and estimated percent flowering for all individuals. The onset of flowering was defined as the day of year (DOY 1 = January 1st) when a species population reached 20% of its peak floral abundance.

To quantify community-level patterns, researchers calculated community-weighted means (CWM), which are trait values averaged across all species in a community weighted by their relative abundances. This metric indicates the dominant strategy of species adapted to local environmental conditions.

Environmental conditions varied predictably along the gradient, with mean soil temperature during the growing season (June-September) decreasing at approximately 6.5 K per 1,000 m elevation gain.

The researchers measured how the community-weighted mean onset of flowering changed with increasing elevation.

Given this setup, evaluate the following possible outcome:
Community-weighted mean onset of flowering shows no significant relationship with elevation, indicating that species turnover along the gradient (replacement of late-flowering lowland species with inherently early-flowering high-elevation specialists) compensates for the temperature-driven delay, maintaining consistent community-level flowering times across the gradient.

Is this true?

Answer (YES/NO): NO